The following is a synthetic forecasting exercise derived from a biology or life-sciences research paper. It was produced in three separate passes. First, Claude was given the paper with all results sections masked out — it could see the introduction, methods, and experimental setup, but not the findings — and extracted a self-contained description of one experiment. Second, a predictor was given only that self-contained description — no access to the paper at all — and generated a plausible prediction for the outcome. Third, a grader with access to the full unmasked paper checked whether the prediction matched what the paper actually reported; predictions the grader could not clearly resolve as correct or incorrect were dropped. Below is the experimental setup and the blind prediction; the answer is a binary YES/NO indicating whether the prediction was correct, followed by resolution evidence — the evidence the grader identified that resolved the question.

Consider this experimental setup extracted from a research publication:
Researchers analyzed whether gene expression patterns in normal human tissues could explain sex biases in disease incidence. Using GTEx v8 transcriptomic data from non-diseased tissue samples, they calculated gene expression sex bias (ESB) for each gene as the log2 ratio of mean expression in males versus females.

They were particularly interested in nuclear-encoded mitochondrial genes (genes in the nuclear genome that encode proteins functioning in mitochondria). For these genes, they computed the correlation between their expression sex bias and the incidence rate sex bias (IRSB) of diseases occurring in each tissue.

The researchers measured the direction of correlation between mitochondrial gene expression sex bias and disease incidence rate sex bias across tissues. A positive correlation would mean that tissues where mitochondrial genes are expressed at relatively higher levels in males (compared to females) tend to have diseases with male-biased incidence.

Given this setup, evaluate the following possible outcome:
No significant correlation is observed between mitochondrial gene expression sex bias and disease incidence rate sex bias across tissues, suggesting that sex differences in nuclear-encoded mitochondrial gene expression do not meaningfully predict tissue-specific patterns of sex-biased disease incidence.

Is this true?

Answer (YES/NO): NO